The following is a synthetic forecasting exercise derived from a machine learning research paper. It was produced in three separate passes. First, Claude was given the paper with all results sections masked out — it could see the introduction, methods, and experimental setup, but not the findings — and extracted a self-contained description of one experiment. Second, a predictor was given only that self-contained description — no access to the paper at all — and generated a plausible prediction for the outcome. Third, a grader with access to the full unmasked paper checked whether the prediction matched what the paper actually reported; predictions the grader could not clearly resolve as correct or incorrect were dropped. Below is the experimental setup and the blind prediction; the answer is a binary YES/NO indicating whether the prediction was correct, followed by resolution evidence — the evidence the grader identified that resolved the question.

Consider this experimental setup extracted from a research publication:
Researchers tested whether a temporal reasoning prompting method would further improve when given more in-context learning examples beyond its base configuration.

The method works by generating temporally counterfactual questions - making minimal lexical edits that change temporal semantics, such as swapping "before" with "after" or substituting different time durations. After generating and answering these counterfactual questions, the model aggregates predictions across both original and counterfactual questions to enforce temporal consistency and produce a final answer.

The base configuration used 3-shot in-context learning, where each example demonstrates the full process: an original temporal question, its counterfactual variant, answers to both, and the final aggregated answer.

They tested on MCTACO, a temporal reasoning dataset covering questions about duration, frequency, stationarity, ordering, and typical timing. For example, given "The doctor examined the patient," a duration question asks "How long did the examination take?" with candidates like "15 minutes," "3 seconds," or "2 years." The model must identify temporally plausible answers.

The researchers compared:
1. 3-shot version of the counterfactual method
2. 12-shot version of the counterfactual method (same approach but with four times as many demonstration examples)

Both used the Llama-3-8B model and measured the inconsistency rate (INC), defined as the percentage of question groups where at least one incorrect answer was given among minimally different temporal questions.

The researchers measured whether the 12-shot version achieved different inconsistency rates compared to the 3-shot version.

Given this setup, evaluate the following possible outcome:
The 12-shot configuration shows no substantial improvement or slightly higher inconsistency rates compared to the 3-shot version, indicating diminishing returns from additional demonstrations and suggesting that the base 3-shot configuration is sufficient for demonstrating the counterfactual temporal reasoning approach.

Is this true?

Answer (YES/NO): NO